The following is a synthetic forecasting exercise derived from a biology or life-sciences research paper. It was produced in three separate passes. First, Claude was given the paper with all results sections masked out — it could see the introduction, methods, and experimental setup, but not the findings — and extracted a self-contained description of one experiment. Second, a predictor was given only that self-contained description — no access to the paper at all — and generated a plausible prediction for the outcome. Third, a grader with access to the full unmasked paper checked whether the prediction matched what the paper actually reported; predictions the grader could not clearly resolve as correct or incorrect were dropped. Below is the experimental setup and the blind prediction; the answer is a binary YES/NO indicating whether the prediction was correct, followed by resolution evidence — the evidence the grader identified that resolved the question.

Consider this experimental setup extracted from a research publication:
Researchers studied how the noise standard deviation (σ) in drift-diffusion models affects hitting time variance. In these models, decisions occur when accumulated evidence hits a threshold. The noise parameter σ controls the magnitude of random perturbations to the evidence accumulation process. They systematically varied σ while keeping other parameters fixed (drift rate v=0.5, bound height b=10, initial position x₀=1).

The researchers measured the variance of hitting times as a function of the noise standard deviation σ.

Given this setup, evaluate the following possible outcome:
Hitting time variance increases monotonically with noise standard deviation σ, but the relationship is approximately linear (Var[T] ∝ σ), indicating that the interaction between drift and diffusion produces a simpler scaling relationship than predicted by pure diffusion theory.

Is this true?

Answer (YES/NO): NO